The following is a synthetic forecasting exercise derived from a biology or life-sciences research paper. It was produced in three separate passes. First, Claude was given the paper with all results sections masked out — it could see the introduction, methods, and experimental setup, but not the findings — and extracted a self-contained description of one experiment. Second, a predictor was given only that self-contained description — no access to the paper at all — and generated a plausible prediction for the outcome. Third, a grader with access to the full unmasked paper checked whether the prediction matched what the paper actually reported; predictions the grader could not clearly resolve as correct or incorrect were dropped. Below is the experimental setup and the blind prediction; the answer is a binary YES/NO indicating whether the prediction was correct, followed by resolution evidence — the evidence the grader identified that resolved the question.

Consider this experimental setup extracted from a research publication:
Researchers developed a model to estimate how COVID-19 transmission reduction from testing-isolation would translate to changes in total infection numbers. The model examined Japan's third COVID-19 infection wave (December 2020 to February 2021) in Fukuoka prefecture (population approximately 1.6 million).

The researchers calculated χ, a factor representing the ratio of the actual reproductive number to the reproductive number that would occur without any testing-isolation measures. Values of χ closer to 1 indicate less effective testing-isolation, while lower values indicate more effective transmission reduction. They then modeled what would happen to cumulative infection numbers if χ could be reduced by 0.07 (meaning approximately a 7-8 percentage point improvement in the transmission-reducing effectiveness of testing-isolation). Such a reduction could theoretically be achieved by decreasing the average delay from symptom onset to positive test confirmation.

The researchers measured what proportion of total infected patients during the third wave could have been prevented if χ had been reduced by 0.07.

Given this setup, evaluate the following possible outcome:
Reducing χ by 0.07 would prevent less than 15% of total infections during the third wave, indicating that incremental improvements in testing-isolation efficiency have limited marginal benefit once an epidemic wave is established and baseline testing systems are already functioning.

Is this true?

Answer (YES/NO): NO